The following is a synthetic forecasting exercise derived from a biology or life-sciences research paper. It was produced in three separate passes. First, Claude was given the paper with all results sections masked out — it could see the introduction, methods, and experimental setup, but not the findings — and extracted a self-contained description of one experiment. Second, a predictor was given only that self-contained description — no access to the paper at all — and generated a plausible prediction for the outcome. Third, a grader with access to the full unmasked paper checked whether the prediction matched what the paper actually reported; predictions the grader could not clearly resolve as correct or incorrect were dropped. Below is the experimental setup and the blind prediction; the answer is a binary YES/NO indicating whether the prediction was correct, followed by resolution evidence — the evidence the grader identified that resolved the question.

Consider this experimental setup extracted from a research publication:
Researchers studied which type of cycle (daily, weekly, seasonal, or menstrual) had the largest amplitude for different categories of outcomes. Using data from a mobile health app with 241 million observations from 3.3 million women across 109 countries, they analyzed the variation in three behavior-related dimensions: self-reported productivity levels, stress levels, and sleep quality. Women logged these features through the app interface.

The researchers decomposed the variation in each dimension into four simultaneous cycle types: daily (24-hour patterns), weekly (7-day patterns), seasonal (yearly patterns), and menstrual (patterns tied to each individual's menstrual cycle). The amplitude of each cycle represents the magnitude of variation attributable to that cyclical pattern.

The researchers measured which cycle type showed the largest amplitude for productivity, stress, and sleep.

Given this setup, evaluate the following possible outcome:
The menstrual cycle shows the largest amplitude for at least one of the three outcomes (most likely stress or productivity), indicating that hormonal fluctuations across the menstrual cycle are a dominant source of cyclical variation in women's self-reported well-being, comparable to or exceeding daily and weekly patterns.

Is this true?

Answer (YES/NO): NO